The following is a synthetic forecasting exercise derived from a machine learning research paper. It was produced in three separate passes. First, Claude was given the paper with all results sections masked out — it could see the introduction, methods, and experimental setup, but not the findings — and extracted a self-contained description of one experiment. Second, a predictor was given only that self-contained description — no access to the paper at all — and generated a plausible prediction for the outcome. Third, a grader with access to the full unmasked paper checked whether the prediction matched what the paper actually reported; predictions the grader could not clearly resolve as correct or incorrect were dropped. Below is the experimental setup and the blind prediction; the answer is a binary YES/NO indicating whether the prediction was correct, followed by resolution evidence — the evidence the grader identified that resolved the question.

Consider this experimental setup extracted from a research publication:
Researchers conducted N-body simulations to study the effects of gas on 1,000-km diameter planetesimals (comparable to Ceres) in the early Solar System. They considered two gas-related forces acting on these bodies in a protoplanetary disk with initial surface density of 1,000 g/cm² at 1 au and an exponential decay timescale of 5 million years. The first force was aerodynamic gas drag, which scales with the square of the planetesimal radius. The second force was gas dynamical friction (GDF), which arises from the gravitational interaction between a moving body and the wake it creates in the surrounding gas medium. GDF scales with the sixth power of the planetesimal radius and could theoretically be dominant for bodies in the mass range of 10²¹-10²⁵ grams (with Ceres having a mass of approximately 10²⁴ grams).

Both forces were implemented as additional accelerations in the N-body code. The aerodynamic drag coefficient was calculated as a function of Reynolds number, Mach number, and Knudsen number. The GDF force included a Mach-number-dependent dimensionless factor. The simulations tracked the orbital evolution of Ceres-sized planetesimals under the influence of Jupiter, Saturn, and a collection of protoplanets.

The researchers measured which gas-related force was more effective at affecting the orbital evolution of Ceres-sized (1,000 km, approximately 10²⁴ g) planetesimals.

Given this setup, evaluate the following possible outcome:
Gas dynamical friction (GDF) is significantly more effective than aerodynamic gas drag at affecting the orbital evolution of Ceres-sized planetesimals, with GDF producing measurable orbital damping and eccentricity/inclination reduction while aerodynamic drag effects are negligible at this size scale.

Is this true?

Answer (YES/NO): NO